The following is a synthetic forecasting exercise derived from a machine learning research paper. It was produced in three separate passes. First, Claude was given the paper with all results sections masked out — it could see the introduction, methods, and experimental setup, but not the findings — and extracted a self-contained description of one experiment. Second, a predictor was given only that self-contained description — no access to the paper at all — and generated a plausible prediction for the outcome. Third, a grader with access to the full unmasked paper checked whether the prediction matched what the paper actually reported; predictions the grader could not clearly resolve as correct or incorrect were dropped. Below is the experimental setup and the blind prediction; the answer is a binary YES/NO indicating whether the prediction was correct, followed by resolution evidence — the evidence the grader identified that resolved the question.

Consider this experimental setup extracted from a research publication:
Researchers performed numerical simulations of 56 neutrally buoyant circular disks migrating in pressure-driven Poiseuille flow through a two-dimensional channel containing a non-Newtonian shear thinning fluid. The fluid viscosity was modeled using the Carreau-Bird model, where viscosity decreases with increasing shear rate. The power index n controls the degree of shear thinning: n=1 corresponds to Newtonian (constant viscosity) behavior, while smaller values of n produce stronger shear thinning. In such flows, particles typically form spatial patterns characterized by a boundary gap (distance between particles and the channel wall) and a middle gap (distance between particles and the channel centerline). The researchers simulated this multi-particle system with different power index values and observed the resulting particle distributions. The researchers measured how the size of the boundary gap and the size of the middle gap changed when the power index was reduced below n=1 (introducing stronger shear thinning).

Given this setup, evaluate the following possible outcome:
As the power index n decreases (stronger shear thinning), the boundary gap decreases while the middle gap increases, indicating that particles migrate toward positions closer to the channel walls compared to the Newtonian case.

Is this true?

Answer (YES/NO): YES